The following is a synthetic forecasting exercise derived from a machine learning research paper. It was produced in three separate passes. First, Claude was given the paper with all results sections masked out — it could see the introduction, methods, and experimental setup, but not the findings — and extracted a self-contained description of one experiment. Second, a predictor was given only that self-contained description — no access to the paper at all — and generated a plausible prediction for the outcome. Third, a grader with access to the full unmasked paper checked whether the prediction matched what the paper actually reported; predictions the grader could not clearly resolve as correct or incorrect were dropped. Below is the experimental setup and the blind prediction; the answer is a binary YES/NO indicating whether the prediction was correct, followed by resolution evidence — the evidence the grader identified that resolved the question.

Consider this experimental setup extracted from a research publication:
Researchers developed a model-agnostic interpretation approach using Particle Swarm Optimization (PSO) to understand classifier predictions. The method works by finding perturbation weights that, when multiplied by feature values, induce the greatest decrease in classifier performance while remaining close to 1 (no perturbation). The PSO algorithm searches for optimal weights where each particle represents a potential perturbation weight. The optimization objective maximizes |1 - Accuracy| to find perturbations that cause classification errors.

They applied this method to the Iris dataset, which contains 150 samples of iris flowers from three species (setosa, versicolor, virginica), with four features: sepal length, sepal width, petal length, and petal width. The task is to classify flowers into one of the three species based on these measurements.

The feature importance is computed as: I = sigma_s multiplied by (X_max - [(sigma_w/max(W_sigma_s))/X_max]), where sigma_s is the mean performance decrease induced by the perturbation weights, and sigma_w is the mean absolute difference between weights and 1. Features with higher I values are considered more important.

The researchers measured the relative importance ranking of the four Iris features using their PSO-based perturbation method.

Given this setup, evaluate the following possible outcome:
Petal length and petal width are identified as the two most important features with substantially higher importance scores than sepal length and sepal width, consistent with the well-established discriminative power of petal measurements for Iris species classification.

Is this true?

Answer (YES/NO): YES